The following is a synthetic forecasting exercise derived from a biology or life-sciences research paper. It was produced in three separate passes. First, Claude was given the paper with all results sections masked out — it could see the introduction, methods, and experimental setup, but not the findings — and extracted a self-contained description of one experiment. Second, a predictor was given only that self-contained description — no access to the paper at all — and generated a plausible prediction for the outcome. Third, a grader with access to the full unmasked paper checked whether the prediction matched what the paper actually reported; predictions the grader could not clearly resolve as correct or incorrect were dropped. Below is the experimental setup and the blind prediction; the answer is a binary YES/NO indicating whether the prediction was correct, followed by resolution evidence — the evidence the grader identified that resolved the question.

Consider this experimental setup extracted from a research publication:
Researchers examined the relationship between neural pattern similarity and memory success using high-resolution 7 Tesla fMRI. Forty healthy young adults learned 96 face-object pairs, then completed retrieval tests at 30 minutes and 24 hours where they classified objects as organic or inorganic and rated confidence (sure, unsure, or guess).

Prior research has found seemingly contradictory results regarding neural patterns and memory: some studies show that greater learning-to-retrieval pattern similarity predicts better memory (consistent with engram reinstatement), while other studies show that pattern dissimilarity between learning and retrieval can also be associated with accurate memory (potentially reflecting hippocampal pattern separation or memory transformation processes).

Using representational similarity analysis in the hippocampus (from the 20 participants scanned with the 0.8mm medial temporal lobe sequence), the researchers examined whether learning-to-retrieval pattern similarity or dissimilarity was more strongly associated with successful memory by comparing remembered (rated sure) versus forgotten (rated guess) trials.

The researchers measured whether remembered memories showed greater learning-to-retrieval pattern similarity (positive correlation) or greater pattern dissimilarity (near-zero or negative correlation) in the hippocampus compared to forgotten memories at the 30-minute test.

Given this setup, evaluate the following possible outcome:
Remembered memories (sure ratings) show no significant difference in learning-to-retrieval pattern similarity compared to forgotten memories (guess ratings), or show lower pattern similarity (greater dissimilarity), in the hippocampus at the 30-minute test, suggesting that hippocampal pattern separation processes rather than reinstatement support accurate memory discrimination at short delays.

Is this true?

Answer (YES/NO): NO